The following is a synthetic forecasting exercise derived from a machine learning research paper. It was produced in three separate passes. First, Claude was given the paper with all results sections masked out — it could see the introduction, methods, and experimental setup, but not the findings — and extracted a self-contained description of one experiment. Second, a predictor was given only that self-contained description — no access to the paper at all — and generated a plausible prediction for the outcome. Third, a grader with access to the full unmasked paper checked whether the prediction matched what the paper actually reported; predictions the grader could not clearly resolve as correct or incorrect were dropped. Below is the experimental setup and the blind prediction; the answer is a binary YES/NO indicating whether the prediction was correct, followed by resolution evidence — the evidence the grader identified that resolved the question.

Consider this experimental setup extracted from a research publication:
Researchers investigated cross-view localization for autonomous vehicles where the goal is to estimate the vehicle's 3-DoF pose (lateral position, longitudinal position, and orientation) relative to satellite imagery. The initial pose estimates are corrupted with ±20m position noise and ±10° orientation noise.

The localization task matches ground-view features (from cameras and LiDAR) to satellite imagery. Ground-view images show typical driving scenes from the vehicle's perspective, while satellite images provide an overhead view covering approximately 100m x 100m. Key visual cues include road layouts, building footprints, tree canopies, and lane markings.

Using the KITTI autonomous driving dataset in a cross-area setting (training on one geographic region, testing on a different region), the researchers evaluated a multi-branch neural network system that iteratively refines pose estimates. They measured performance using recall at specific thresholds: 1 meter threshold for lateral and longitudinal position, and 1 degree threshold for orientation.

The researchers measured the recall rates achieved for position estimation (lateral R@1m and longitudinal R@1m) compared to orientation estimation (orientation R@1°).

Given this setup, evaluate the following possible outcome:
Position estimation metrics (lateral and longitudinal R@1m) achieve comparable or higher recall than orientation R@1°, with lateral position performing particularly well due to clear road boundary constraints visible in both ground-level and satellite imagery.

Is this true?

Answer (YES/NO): NO